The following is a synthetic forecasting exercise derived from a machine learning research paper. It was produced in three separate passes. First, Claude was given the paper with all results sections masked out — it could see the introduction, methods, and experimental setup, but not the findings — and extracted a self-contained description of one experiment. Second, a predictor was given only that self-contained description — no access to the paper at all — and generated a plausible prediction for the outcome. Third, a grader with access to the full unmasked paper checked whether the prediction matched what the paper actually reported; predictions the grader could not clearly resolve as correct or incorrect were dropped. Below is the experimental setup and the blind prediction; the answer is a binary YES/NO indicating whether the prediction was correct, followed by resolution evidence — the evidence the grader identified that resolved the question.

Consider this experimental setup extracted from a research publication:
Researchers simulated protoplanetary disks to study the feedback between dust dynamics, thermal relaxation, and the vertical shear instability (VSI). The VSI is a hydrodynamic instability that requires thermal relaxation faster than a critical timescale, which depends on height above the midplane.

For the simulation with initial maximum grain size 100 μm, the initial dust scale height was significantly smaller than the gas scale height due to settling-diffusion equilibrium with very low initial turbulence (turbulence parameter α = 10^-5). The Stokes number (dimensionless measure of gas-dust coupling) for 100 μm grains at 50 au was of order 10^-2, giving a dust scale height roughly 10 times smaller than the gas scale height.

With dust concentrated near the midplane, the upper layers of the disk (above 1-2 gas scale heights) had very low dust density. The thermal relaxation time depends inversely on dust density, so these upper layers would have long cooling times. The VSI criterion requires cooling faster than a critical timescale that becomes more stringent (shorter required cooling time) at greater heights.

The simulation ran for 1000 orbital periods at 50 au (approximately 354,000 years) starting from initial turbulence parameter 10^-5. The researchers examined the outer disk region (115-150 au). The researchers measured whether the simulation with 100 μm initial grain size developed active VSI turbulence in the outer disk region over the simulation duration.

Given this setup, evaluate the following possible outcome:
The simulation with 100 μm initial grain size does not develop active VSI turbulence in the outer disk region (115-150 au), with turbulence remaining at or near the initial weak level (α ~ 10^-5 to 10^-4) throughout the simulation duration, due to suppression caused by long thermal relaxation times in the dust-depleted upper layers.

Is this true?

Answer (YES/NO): YES